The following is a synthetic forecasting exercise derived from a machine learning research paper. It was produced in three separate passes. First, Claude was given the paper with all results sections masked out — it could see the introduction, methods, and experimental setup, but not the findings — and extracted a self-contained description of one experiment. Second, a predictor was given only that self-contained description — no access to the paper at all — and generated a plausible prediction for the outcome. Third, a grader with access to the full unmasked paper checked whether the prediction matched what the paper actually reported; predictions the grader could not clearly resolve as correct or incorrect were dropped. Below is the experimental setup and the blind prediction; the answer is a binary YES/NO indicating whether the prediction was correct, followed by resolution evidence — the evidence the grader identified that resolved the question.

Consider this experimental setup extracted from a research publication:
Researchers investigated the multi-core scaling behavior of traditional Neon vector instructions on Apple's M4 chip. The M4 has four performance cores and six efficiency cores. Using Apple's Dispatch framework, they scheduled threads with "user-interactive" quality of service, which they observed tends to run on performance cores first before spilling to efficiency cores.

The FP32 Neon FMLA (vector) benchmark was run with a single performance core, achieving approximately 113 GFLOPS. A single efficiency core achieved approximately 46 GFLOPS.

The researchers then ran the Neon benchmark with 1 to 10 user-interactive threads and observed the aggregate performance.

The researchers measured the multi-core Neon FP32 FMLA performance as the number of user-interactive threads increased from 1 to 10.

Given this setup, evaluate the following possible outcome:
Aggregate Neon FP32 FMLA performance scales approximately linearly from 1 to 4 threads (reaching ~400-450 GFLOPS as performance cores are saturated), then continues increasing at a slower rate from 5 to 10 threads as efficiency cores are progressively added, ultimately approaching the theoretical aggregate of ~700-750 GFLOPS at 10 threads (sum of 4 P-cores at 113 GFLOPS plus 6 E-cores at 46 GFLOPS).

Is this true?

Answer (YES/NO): NO